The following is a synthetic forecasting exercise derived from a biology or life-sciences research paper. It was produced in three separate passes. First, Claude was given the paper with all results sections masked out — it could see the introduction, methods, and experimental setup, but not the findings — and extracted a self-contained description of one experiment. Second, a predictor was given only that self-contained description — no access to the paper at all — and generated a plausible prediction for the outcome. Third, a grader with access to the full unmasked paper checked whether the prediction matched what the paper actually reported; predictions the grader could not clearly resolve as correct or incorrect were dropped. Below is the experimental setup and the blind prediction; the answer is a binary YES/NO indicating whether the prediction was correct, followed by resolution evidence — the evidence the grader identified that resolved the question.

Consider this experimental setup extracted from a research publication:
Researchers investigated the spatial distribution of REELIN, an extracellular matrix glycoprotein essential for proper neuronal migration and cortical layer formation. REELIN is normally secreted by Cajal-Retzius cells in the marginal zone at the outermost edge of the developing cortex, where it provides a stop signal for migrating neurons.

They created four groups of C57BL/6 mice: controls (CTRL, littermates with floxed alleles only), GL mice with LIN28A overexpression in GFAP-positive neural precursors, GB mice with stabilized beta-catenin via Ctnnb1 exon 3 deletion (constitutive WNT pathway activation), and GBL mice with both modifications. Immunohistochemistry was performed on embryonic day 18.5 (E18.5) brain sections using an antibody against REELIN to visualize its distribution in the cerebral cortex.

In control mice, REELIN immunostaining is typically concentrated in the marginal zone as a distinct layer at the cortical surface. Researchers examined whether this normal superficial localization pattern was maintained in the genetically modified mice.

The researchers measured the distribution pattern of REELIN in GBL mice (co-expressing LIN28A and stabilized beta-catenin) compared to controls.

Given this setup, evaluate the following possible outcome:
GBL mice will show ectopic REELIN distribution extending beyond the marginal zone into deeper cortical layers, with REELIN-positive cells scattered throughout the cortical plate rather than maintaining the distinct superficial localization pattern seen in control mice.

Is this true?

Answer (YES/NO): YES